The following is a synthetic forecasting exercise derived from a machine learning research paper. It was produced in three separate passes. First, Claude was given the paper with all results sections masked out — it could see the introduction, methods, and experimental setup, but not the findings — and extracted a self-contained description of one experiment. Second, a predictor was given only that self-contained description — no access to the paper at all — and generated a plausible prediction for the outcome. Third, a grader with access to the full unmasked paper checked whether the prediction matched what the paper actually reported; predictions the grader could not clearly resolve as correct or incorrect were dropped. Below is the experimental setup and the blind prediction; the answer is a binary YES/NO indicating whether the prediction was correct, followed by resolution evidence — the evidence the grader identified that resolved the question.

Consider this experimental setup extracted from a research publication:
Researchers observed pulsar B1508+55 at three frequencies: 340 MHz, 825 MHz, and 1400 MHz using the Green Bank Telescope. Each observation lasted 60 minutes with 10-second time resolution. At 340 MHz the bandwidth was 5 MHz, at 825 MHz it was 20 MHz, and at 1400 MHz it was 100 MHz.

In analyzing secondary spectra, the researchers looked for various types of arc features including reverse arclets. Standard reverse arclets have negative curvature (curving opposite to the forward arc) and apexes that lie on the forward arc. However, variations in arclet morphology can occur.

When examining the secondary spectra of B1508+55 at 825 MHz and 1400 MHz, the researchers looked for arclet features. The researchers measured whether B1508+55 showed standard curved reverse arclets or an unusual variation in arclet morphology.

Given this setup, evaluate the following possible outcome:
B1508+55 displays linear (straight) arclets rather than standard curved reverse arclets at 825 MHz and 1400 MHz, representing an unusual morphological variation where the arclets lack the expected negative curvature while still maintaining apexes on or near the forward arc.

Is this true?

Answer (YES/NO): YES